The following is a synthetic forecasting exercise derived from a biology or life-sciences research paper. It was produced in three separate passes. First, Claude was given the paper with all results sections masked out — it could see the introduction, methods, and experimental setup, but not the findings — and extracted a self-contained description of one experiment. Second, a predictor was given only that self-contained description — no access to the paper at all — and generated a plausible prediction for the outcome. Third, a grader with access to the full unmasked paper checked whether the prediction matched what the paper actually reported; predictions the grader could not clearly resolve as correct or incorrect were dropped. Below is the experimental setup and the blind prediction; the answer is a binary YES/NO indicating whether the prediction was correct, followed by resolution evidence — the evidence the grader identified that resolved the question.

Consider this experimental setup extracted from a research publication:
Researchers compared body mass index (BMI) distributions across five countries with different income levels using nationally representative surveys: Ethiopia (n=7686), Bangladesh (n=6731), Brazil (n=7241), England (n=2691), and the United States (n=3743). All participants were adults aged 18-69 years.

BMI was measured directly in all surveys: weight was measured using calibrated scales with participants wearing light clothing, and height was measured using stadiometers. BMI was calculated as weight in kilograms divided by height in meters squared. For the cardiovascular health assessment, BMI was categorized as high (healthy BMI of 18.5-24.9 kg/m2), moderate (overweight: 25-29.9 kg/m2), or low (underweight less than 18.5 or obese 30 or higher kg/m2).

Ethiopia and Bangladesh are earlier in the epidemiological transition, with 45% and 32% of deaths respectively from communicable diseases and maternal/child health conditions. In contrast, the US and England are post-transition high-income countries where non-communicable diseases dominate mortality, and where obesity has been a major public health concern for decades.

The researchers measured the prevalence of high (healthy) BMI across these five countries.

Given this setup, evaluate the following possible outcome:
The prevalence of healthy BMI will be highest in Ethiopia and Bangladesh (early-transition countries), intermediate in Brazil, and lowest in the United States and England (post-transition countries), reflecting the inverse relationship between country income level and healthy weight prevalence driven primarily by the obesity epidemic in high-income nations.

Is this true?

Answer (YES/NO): YES